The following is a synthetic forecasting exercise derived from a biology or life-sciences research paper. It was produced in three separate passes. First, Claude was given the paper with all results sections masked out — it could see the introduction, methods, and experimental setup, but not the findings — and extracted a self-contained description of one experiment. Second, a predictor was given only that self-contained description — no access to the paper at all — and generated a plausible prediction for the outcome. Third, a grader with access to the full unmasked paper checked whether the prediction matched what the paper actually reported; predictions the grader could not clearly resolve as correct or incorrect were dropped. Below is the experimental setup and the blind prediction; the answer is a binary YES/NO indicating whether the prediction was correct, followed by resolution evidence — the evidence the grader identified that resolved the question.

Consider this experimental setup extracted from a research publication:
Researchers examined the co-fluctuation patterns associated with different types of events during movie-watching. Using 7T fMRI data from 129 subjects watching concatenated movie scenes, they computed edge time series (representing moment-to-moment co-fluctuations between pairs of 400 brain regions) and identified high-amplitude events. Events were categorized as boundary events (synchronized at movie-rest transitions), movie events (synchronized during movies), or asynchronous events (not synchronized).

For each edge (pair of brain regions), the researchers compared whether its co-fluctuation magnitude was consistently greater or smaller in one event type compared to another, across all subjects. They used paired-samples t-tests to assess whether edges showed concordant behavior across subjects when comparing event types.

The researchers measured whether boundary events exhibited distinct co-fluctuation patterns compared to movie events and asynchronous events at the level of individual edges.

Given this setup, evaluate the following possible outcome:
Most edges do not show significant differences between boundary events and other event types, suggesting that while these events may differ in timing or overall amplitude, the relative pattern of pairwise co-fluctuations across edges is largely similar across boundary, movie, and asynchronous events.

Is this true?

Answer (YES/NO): NO